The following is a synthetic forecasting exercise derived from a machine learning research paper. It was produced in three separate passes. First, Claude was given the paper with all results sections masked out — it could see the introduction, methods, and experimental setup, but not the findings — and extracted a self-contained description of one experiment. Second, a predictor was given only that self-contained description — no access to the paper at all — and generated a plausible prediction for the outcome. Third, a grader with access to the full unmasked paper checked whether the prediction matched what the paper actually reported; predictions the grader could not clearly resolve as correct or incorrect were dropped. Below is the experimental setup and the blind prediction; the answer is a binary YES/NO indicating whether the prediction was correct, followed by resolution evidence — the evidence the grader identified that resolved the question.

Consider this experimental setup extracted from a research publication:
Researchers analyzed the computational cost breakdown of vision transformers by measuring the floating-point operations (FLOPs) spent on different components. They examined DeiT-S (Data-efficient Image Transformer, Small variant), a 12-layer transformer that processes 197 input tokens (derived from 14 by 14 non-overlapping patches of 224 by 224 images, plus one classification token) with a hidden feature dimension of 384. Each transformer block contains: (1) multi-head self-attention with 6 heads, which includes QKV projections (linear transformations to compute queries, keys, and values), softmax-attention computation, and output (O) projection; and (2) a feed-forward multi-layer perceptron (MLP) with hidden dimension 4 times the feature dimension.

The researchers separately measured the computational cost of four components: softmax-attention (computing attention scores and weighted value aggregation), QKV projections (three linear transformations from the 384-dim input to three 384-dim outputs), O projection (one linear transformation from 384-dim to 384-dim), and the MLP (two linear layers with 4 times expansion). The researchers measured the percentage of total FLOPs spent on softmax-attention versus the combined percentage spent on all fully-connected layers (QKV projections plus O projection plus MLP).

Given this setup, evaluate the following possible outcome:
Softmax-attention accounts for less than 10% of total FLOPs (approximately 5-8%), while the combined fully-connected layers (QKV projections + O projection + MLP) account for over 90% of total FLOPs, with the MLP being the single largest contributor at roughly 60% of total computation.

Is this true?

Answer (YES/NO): YES